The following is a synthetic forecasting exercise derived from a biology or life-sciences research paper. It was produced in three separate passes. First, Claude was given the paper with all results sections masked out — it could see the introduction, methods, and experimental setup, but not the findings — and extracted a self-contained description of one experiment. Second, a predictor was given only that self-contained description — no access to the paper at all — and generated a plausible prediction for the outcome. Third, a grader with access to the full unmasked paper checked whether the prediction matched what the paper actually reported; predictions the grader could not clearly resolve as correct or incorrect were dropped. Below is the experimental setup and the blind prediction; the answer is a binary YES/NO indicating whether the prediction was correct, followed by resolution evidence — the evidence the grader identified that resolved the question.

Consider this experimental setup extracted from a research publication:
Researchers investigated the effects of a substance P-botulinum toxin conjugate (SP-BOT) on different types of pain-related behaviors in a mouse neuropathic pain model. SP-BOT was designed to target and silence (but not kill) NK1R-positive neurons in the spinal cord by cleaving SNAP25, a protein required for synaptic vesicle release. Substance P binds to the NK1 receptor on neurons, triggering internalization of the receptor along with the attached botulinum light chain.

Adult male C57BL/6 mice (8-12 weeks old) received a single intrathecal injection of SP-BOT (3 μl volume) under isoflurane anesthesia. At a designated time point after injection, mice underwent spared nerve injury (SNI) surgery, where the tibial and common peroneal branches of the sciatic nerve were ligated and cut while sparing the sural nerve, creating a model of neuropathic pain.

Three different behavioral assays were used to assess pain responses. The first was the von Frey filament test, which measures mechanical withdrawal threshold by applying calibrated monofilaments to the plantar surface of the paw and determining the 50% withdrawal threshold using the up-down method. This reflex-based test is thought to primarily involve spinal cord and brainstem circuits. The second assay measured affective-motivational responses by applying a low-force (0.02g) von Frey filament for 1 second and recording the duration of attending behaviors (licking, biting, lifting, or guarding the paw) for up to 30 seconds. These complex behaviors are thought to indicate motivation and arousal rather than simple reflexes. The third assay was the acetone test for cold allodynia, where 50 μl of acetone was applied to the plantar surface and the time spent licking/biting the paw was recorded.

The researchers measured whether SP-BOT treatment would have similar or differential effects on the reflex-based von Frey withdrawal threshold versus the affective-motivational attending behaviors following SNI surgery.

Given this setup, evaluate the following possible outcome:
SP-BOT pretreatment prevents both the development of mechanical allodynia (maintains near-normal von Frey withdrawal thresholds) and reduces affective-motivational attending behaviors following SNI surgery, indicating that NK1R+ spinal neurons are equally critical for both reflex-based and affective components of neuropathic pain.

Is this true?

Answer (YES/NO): NO